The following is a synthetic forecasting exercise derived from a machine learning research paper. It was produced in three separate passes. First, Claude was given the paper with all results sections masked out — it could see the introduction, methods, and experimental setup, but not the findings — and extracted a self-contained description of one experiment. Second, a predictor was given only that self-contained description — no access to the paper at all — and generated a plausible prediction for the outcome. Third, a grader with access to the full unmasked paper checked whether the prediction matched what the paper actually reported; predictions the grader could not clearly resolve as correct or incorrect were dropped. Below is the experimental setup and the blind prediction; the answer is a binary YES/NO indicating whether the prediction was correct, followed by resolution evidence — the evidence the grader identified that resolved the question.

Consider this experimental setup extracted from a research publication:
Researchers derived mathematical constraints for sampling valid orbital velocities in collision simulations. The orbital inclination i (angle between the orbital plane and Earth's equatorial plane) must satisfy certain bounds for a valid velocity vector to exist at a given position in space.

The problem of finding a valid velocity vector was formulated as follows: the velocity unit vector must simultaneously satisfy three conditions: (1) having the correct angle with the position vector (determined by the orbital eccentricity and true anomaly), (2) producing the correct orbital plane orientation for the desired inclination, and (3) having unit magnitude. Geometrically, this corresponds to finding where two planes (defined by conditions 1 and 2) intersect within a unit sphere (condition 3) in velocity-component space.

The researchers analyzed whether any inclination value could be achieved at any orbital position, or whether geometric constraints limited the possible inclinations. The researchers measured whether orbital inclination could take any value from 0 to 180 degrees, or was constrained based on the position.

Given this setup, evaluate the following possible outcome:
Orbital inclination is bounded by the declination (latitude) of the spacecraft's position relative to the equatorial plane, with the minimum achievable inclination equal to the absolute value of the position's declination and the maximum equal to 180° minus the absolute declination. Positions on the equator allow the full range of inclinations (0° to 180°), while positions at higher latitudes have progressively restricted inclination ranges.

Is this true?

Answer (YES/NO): NO